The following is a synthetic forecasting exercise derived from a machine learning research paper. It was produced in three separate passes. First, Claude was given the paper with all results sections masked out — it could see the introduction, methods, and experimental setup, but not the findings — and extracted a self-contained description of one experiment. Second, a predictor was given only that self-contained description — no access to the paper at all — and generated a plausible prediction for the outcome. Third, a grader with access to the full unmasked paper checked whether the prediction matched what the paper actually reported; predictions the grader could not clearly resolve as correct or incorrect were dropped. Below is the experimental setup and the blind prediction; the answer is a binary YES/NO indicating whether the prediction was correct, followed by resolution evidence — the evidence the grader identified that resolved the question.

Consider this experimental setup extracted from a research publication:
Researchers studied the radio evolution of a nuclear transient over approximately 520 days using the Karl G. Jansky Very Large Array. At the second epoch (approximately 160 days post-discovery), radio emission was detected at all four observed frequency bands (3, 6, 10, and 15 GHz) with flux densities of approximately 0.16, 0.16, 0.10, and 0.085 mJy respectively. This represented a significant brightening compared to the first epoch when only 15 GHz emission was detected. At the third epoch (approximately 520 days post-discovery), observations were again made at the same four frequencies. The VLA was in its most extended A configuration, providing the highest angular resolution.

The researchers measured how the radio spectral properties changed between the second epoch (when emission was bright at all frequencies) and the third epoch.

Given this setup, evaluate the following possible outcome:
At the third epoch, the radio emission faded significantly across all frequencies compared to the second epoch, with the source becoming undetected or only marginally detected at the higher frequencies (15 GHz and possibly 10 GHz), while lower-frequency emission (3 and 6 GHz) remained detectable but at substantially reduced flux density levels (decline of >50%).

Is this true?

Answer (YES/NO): YES